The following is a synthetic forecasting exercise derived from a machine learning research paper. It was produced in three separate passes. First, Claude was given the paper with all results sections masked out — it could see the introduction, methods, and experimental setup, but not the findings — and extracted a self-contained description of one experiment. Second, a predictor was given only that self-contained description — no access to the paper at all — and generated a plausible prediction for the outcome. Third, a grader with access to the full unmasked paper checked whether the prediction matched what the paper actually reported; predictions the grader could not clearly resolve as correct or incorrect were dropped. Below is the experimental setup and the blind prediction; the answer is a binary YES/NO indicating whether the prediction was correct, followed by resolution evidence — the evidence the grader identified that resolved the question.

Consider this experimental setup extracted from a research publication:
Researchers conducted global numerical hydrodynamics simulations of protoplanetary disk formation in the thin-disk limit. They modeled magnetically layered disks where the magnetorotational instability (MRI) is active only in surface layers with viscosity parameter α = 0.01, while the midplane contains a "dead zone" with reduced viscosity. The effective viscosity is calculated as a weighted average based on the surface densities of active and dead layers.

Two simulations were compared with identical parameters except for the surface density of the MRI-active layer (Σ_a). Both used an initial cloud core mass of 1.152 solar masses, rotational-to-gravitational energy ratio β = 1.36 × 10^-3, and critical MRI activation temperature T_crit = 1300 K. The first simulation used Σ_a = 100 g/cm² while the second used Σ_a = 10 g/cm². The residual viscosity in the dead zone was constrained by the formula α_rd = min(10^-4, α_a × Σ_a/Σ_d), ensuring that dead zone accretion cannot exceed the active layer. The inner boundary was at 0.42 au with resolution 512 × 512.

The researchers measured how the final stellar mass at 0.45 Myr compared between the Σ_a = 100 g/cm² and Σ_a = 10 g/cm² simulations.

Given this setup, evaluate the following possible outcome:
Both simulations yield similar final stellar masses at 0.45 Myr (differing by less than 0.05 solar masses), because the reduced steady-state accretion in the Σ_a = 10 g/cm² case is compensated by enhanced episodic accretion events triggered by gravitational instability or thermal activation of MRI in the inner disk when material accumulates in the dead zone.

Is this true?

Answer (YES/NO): NO